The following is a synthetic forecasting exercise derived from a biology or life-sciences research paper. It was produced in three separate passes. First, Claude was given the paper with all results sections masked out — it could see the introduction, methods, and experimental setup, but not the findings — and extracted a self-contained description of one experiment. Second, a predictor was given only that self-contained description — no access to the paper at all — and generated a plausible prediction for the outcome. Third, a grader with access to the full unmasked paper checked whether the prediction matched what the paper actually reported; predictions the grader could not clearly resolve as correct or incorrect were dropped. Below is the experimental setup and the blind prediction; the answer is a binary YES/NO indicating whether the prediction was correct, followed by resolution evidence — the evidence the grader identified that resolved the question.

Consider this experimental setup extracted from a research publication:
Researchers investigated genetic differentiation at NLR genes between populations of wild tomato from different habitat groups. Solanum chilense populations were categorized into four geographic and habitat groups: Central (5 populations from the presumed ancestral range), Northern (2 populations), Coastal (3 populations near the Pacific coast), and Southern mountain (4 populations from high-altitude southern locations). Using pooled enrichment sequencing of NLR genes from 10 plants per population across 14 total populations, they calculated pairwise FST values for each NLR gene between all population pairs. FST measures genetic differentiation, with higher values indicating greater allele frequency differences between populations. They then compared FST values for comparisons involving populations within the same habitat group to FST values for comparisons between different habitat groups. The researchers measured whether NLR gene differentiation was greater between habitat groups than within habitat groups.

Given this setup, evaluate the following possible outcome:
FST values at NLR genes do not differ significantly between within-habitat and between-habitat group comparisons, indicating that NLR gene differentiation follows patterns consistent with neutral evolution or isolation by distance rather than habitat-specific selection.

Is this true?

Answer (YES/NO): NO